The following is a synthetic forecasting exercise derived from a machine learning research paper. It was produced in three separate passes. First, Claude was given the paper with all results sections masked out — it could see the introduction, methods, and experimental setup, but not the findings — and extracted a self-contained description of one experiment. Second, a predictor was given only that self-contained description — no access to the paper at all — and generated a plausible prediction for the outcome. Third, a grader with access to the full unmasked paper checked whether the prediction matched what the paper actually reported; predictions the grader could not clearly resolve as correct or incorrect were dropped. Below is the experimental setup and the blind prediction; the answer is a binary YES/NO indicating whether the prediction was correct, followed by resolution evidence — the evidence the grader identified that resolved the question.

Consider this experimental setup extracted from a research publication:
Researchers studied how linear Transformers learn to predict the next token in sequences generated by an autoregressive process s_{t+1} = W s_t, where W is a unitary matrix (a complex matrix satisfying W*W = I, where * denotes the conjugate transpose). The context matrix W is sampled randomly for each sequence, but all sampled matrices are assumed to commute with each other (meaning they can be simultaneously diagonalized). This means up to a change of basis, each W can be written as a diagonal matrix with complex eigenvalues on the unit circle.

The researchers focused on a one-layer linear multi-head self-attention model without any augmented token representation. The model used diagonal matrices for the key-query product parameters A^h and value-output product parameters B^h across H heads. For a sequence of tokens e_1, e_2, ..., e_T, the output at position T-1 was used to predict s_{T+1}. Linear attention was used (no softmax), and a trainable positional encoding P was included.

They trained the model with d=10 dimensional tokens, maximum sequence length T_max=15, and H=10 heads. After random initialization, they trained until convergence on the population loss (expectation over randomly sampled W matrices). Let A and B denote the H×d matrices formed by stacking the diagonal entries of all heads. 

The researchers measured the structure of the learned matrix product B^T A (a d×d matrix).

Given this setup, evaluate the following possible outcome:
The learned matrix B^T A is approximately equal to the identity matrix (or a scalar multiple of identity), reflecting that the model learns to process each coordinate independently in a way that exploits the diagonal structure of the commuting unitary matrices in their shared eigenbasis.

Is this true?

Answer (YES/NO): YES